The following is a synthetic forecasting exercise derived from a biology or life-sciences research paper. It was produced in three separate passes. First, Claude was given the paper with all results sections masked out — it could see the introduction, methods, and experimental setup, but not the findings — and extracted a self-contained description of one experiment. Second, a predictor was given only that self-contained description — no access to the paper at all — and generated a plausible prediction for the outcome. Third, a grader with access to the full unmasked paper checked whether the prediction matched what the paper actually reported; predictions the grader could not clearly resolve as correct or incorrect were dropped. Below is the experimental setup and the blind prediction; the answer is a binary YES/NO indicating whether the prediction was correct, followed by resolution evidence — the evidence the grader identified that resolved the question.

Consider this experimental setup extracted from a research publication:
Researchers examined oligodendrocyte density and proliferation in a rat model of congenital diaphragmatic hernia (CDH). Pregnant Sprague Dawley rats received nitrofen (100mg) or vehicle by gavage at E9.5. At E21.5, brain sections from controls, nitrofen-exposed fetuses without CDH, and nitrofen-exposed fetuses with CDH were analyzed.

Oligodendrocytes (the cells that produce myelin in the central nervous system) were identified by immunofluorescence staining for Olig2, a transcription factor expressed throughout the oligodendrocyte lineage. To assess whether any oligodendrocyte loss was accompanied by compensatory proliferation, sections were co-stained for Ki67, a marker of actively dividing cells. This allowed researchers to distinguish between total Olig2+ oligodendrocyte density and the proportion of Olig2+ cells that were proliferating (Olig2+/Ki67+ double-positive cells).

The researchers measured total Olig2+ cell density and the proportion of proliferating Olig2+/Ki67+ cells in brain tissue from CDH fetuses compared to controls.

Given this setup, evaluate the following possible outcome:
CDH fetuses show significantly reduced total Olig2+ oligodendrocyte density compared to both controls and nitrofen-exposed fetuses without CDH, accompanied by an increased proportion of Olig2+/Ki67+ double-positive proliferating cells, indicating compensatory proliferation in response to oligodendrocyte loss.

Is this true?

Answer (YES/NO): NO